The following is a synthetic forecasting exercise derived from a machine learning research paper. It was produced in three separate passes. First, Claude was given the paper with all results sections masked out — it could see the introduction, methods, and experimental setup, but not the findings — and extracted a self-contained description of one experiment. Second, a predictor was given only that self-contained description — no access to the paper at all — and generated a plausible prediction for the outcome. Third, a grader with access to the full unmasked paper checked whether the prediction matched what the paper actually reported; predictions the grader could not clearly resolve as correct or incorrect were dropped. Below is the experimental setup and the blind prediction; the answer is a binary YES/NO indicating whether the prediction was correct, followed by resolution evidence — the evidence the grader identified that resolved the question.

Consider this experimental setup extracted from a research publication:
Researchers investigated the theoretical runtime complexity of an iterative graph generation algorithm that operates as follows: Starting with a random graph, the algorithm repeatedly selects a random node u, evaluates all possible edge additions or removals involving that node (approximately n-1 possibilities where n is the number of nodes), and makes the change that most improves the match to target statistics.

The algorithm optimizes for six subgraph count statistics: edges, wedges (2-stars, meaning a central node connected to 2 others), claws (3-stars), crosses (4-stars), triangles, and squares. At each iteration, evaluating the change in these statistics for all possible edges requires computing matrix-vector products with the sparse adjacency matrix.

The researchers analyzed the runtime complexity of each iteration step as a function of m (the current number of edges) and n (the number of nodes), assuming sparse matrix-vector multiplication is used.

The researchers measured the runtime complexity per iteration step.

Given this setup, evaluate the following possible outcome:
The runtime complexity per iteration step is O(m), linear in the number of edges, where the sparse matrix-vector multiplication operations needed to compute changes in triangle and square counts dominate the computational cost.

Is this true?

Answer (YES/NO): YES